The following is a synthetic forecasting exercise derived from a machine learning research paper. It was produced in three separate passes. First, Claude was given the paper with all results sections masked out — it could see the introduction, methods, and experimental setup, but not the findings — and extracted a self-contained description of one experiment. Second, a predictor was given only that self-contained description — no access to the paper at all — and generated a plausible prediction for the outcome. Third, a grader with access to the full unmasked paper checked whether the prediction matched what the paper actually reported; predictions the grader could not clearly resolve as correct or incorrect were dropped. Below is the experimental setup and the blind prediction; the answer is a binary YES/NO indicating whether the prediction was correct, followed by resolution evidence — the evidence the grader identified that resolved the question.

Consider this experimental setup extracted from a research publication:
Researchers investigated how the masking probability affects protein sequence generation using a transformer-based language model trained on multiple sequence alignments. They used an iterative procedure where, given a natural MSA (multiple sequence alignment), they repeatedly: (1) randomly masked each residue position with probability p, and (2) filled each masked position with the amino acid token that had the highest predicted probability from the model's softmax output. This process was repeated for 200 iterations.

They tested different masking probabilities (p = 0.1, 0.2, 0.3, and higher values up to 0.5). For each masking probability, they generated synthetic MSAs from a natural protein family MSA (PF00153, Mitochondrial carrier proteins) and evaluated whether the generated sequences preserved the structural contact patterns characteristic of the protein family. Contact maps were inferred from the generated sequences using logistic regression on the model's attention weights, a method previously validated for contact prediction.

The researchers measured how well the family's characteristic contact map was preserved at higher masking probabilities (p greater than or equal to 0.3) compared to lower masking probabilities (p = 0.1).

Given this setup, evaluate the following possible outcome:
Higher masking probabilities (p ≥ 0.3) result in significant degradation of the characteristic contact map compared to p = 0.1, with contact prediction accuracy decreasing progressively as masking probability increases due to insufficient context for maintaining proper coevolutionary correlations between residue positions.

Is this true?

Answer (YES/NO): YES